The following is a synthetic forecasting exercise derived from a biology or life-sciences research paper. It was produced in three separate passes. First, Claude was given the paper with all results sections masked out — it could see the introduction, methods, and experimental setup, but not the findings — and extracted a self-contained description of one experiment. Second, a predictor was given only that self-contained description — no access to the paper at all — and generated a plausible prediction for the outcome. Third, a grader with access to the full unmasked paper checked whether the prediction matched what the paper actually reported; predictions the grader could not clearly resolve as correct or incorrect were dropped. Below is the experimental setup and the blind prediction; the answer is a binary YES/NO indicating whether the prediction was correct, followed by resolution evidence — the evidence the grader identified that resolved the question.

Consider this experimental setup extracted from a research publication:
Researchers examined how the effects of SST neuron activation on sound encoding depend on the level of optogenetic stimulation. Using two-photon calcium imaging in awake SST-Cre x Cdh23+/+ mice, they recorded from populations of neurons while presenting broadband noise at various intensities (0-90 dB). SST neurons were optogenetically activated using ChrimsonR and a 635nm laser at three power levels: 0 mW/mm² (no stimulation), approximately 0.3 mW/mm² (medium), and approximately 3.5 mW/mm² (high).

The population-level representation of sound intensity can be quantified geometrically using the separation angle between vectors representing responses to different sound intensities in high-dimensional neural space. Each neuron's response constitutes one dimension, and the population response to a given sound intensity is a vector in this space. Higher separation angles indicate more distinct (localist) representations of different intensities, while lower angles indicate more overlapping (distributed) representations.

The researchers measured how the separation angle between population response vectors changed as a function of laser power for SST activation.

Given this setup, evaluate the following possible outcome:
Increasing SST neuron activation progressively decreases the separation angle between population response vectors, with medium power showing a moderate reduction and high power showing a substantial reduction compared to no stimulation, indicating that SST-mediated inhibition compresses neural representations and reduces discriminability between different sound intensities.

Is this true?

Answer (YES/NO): NO